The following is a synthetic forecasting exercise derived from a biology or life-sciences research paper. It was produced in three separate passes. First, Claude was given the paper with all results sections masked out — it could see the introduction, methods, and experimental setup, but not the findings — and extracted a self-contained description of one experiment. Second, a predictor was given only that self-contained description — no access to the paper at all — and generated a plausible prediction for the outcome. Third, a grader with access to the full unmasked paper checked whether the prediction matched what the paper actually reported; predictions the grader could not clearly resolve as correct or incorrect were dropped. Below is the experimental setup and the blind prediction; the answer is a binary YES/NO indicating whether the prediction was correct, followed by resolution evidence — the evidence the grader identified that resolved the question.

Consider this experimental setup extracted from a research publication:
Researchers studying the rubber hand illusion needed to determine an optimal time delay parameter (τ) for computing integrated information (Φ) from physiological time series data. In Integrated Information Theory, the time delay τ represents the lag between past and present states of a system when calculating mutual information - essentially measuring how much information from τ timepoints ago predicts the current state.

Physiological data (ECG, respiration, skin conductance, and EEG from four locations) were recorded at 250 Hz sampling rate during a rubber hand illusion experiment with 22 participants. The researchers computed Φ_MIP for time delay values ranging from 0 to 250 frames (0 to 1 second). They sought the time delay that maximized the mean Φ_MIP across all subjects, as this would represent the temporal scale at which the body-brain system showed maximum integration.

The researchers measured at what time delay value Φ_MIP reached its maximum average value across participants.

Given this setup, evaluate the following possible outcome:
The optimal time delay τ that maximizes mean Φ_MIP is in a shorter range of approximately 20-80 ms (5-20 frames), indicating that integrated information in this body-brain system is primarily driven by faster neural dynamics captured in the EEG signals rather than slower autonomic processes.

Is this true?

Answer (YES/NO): NO